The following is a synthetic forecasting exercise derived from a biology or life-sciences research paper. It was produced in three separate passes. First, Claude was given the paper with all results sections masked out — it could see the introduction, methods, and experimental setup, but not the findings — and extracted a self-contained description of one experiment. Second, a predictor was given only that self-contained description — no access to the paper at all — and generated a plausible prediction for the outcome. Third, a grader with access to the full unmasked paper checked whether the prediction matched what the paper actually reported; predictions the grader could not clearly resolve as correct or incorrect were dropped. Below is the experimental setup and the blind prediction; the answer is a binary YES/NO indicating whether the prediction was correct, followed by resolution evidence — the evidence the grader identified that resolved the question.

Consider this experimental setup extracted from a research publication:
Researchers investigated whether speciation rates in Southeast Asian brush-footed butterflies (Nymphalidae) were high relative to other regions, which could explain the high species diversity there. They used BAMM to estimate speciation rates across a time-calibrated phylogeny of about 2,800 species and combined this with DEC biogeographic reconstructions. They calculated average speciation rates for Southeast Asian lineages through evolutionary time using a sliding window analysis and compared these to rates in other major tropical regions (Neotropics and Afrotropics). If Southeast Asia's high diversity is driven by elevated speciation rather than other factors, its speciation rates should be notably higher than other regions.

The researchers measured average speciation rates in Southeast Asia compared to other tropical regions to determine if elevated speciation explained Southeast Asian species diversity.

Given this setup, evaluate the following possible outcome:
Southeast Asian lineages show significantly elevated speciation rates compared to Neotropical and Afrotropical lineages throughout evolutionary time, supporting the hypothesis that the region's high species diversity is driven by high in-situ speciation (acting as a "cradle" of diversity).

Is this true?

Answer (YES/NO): NO